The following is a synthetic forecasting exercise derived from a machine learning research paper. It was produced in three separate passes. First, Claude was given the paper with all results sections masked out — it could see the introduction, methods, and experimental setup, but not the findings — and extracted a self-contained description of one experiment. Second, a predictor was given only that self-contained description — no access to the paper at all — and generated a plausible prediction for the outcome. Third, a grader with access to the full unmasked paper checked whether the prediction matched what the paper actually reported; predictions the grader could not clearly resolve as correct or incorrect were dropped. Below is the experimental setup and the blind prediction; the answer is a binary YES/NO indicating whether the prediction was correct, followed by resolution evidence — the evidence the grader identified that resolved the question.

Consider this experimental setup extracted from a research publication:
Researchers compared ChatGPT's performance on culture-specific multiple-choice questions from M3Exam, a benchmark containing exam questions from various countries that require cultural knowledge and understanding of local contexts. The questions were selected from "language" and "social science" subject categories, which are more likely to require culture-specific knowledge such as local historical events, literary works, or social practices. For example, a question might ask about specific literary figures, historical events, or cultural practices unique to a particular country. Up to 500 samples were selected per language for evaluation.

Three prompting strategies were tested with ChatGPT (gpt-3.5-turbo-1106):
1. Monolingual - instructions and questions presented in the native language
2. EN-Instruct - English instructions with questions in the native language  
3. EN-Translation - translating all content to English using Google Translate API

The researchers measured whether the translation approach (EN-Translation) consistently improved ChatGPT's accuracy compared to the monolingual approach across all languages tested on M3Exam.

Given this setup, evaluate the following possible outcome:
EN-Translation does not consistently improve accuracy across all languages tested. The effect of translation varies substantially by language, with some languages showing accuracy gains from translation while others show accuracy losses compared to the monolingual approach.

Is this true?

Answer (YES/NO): YES